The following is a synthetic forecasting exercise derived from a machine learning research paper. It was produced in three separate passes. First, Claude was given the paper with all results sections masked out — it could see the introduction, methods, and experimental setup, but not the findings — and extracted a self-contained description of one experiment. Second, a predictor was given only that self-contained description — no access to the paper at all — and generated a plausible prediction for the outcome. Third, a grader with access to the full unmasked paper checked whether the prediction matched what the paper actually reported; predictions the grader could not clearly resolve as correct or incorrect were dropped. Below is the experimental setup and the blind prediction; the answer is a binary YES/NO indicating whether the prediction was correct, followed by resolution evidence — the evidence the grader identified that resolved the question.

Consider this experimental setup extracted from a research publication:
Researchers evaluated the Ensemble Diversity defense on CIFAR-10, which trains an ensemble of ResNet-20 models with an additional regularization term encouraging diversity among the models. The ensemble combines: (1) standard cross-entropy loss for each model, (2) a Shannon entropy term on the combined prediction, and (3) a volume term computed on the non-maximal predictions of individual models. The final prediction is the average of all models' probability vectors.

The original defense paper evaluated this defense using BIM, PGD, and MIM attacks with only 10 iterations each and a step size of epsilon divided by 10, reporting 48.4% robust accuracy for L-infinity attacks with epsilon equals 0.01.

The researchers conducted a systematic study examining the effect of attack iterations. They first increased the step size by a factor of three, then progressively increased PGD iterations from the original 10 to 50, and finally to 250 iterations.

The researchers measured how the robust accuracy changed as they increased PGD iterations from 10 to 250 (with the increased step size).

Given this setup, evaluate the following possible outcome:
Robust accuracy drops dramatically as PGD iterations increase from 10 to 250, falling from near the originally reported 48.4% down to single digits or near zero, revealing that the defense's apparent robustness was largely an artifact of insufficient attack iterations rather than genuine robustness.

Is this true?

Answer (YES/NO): NO